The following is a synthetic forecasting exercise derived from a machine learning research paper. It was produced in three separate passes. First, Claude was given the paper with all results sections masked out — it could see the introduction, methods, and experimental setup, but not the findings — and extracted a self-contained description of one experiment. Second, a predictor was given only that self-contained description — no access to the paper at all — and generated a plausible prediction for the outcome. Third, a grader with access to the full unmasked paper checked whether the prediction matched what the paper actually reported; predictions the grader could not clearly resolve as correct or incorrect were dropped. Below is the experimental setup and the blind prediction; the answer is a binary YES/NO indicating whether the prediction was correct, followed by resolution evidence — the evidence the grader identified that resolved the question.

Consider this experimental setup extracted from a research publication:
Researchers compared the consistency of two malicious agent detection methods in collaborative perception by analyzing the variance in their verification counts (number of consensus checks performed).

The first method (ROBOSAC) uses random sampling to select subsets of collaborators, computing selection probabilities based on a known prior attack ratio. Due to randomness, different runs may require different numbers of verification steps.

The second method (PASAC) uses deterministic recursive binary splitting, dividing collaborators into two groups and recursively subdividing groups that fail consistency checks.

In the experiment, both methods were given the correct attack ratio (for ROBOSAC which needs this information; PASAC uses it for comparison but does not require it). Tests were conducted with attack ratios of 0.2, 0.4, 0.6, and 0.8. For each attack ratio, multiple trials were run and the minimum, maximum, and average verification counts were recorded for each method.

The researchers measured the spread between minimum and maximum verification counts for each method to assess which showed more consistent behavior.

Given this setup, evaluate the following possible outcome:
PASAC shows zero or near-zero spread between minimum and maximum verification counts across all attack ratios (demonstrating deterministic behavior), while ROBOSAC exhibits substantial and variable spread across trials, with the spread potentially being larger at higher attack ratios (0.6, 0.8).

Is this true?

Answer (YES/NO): NO